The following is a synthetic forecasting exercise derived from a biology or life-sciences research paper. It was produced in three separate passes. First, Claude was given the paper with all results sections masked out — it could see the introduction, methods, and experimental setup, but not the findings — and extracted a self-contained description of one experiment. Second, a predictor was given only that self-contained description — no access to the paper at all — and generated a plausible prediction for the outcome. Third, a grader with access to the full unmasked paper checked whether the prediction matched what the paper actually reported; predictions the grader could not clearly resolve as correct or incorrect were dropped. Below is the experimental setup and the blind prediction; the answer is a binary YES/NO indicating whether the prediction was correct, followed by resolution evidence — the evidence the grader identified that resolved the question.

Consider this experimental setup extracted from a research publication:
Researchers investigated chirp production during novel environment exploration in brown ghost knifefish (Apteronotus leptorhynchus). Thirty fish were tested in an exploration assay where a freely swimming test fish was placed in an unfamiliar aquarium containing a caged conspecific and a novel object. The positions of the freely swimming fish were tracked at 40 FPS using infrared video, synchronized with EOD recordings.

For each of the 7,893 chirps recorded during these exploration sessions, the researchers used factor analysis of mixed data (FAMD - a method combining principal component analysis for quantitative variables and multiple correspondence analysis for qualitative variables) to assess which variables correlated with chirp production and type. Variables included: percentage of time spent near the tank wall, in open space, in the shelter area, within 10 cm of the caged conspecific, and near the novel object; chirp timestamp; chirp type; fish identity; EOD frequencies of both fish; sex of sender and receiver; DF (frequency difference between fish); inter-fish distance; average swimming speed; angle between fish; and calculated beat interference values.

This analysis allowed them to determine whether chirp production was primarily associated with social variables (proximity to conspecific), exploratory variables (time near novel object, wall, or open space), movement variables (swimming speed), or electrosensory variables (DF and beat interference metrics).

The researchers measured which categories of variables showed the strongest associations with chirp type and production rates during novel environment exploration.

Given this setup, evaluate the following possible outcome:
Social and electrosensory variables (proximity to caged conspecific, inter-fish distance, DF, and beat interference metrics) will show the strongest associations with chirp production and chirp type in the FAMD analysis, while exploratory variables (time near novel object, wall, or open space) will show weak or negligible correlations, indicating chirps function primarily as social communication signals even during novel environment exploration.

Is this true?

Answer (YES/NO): NO